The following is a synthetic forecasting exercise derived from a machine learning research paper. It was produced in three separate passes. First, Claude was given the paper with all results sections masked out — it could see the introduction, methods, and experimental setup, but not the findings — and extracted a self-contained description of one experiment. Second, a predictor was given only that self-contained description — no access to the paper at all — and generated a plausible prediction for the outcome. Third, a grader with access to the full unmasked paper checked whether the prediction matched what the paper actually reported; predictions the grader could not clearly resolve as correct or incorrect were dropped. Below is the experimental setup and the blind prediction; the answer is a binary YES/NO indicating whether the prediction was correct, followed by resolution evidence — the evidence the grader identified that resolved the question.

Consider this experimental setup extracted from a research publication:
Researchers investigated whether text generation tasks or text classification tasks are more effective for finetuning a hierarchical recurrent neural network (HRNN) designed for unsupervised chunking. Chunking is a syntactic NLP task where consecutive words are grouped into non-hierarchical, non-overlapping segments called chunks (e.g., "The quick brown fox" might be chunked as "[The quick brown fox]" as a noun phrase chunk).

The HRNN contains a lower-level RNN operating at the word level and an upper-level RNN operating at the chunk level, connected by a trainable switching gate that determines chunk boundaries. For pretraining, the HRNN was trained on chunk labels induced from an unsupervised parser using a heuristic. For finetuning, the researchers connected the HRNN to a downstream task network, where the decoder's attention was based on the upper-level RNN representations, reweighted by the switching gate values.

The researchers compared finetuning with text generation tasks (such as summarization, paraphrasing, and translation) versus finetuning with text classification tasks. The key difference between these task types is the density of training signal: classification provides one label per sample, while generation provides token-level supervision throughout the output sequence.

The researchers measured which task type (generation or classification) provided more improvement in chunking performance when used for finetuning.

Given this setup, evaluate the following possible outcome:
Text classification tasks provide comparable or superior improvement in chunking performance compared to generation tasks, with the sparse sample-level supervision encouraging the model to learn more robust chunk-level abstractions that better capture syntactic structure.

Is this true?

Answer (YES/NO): NO